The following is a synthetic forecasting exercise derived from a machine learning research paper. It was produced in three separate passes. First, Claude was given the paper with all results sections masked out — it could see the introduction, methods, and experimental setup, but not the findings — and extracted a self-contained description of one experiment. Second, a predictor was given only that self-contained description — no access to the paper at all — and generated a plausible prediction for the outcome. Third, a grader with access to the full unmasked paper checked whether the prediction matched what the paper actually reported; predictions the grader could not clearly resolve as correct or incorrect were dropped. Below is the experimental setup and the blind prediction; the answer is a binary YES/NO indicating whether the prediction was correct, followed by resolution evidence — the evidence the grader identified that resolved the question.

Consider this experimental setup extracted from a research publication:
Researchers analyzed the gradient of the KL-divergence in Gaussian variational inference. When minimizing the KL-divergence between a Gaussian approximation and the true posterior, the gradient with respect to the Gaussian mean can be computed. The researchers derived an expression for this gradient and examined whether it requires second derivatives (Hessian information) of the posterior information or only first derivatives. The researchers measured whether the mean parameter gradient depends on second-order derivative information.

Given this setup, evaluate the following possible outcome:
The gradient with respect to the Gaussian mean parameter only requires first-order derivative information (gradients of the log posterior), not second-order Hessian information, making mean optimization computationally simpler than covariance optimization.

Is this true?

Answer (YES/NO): YES